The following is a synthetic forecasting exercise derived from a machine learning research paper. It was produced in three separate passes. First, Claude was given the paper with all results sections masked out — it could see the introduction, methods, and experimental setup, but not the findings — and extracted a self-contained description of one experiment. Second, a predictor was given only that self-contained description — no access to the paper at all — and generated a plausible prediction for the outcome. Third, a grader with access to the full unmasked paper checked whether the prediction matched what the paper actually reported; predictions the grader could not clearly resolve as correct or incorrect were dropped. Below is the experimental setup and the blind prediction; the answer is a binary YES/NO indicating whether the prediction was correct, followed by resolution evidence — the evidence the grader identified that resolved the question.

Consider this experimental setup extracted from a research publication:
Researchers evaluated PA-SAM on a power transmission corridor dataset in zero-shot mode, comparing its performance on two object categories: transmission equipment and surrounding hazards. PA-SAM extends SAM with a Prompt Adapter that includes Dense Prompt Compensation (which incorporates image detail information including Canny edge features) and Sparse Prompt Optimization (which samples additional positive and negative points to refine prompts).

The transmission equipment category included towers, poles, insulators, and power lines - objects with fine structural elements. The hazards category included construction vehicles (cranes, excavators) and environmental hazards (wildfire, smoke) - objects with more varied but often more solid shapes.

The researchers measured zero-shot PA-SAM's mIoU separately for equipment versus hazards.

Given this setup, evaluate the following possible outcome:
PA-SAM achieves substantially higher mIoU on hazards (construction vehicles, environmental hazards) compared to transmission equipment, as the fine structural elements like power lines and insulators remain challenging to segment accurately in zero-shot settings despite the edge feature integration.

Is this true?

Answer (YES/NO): YES